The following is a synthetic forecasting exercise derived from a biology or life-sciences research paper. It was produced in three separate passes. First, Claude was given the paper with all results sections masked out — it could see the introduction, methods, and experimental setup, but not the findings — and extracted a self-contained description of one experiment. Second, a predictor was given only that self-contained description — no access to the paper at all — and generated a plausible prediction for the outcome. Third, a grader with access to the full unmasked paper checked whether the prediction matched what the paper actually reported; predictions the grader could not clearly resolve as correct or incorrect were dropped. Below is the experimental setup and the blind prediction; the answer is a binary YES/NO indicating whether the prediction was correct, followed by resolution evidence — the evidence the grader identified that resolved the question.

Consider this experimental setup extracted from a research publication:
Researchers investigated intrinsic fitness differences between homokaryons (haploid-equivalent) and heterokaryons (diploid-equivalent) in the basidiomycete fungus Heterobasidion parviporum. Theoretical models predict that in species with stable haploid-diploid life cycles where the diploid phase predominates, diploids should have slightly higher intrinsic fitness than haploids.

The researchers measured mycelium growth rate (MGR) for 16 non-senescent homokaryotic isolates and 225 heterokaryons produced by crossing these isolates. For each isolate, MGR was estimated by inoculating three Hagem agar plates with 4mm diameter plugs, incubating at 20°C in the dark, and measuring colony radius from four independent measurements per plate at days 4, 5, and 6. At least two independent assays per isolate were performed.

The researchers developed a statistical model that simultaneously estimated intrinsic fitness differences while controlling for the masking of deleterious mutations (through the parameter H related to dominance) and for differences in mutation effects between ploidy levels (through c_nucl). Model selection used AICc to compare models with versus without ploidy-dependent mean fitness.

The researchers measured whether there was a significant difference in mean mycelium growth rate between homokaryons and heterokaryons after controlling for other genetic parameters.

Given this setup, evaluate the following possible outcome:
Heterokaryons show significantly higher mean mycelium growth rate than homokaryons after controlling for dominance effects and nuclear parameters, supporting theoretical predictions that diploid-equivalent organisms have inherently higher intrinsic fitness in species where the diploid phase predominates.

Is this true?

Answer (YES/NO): NO